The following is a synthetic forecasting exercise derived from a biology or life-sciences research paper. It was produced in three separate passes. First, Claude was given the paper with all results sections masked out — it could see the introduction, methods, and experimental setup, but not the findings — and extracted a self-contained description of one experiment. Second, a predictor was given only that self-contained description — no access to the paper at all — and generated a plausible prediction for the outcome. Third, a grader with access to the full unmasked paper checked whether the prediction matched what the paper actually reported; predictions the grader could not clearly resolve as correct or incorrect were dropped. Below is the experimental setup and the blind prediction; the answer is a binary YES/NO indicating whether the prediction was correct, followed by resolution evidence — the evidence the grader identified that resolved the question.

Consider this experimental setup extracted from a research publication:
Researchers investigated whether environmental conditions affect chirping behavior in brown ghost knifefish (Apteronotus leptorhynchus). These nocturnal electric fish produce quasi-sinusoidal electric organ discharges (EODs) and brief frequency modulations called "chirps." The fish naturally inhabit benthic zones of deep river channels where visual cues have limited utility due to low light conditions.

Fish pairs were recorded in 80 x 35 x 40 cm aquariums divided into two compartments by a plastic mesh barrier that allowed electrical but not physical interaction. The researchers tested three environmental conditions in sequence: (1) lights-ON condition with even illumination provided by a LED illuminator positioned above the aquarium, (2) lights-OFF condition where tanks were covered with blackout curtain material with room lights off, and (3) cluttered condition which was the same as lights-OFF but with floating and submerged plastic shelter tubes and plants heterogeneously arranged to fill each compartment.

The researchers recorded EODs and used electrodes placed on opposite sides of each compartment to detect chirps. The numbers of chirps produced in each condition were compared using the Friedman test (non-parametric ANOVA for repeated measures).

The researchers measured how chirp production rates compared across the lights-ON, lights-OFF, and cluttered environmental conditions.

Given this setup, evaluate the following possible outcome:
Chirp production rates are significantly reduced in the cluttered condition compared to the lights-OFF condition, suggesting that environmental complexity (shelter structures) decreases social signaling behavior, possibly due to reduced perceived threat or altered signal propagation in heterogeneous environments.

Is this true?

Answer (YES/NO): NO